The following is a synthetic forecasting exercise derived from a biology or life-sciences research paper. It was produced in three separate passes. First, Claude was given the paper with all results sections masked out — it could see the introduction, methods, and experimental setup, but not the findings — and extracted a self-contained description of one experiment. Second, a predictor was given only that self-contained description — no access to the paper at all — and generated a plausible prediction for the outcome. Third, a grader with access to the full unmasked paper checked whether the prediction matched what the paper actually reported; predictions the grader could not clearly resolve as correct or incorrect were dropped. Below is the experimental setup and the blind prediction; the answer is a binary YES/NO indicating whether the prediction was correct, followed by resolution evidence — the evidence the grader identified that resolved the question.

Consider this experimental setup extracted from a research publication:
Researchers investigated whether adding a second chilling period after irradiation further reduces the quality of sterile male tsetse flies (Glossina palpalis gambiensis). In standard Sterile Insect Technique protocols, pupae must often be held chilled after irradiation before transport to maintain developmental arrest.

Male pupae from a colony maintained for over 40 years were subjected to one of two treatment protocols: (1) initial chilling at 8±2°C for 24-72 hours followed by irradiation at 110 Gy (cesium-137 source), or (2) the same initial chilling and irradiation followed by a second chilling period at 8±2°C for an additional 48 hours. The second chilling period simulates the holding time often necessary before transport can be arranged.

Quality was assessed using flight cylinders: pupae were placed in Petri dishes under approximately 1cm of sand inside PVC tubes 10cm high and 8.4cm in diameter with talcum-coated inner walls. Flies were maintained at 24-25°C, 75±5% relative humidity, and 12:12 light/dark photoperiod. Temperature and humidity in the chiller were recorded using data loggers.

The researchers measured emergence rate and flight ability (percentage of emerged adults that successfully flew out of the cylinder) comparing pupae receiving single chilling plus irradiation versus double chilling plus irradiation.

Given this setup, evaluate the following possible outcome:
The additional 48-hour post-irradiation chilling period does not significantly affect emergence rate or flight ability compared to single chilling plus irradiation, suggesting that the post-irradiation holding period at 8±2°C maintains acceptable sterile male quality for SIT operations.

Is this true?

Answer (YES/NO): NO